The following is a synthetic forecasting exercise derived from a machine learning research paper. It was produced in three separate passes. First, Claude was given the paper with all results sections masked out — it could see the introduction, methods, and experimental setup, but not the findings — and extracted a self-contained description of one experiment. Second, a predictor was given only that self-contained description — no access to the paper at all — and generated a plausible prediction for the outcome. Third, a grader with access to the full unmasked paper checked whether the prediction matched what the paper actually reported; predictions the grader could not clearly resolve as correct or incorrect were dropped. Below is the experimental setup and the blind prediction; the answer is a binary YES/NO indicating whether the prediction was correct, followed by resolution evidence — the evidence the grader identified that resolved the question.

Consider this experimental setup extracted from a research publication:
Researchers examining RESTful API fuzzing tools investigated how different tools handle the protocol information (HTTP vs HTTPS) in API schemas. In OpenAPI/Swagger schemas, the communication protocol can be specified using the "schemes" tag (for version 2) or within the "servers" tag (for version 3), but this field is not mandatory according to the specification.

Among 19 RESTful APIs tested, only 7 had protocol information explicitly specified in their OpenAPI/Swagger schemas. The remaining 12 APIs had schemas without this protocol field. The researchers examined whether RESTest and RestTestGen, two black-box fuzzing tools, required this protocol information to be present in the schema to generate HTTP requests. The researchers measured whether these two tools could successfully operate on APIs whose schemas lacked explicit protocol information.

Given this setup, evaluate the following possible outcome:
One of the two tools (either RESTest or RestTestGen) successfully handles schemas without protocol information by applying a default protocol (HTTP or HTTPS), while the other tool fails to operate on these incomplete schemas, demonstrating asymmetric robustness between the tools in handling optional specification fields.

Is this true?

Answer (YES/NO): NO